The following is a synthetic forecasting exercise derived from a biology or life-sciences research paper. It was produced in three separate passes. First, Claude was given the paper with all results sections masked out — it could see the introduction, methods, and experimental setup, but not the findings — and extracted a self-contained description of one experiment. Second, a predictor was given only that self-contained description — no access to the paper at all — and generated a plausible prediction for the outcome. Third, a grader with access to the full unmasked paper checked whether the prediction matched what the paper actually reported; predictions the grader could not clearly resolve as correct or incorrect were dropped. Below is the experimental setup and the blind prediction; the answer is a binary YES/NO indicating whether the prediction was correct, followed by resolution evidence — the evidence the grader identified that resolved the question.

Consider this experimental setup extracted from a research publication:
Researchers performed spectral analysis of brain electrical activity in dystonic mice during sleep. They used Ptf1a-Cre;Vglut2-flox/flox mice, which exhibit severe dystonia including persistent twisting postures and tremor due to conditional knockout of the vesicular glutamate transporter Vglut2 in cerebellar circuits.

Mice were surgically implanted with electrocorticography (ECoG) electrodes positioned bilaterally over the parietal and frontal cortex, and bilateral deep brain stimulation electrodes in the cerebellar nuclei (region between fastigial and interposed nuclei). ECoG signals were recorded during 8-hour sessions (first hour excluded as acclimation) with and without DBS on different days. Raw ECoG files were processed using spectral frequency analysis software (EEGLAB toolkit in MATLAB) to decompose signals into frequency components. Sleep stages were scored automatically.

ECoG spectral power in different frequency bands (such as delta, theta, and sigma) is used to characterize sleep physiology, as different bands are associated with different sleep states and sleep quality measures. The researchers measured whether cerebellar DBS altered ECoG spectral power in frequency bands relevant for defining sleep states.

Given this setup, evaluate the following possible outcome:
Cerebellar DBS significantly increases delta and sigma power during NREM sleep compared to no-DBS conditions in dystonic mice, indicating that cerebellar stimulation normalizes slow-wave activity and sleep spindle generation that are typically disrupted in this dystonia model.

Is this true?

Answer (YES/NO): NO